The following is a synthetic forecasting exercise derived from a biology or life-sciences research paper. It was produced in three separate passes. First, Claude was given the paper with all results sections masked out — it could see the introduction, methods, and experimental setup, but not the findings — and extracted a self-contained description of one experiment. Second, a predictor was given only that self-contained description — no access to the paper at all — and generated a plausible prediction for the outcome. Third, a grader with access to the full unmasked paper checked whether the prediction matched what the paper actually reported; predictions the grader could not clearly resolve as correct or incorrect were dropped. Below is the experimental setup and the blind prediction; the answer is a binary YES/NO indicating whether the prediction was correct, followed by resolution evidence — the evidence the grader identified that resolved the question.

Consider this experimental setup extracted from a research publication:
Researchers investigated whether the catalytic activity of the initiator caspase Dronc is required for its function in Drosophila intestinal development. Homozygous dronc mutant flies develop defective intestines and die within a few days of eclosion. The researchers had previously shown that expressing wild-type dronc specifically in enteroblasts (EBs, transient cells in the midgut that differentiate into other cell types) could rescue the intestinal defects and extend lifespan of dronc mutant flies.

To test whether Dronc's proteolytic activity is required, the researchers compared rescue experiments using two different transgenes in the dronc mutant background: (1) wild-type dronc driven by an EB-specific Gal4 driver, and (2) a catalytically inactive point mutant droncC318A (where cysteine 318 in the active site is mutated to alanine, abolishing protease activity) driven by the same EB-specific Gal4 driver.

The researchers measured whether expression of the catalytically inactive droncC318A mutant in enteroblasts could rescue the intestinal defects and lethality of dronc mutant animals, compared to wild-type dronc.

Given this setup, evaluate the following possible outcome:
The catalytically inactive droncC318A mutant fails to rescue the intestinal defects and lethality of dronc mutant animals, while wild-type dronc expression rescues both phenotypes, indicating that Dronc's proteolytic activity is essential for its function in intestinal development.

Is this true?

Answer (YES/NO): YES